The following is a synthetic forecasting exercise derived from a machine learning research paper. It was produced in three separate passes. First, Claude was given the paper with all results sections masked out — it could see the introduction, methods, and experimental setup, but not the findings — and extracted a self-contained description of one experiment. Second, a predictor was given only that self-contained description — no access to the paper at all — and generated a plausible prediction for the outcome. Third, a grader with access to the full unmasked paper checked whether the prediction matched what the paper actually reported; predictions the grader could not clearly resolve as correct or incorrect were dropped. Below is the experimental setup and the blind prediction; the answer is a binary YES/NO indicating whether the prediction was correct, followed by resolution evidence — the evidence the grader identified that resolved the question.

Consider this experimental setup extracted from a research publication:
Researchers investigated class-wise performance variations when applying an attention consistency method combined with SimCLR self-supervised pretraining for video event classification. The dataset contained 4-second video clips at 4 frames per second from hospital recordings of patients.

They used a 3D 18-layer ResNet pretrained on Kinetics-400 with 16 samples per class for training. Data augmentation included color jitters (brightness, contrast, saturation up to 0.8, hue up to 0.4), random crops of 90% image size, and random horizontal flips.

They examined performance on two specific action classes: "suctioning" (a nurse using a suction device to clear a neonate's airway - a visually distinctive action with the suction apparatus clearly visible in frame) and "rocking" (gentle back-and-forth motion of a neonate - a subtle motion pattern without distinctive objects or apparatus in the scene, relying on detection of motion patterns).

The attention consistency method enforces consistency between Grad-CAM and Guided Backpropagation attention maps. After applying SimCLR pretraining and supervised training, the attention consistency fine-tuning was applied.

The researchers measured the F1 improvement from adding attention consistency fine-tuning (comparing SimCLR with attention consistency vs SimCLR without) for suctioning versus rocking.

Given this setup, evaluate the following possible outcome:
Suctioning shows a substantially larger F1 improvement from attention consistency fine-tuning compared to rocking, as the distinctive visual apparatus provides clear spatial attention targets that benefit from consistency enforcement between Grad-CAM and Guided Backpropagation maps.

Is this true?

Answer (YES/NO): NO